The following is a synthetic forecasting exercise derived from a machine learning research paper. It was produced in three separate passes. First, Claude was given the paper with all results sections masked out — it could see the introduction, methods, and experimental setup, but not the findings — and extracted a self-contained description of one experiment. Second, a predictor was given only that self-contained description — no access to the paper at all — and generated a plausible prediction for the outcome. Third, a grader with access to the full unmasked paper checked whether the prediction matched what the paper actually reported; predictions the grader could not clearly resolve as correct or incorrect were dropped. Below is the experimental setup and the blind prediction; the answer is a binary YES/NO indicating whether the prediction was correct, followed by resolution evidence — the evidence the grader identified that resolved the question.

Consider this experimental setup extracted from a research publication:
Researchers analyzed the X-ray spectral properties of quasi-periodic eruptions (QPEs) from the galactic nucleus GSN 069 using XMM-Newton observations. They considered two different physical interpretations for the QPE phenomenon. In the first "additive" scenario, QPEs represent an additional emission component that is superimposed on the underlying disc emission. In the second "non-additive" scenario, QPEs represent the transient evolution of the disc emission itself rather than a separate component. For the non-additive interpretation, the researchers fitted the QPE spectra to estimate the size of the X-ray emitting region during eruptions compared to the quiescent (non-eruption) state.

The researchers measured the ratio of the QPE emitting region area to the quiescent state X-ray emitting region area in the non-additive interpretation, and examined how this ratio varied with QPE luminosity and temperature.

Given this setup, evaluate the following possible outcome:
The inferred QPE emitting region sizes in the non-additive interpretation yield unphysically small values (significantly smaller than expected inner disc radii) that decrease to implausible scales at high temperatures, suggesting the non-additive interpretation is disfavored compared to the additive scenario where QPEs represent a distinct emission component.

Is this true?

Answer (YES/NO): NO